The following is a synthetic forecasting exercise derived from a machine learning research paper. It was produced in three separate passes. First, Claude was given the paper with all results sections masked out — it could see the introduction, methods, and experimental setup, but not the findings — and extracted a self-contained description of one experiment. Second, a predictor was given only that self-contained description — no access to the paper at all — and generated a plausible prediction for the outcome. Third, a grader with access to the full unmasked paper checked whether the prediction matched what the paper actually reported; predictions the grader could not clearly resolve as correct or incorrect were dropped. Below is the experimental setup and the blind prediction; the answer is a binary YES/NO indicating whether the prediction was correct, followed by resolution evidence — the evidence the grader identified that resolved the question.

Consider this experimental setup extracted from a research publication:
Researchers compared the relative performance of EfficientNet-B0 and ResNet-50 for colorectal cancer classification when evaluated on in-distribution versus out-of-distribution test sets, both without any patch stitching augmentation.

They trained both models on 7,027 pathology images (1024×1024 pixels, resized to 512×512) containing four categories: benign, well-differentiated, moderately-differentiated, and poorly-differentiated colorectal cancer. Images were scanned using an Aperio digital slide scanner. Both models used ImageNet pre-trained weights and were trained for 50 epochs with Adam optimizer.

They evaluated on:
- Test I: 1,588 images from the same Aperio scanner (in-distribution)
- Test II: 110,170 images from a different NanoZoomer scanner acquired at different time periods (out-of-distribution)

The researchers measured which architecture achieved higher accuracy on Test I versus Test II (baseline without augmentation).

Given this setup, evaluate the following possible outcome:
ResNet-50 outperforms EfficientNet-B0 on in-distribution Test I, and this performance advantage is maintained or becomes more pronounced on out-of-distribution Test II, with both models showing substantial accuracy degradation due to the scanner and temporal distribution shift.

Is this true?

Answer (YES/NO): NO